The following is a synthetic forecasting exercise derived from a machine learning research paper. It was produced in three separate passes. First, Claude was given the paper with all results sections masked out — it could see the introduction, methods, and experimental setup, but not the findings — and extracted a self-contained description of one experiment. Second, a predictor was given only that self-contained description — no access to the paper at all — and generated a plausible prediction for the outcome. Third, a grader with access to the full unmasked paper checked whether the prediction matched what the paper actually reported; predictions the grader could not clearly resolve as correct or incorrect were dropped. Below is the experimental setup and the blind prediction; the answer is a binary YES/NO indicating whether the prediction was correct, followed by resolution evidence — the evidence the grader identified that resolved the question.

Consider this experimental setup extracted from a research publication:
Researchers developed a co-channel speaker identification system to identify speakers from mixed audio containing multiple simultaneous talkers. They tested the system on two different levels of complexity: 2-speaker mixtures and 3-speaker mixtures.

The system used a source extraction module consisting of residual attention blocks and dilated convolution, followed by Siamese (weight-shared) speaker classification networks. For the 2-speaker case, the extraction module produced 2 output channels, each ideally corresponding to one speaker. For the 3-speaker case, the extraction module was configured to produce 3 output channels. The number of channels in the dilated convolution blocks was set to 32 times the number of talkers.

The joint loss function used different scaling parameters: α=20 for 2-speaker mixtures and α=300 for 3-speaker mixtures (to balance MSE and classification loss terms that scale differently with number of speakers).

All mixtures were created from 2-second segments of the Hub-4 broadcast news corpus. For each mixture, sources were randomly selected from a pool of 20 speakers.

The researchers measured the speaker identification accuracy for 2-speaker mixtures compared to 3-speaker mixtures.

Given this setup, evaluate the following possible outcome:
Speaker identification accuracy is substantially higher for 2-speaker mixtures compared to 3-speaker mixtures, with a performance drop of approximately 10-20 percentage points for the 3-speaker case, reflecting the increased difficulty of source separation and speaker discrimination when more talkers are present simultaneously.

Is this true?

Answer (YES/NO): YES